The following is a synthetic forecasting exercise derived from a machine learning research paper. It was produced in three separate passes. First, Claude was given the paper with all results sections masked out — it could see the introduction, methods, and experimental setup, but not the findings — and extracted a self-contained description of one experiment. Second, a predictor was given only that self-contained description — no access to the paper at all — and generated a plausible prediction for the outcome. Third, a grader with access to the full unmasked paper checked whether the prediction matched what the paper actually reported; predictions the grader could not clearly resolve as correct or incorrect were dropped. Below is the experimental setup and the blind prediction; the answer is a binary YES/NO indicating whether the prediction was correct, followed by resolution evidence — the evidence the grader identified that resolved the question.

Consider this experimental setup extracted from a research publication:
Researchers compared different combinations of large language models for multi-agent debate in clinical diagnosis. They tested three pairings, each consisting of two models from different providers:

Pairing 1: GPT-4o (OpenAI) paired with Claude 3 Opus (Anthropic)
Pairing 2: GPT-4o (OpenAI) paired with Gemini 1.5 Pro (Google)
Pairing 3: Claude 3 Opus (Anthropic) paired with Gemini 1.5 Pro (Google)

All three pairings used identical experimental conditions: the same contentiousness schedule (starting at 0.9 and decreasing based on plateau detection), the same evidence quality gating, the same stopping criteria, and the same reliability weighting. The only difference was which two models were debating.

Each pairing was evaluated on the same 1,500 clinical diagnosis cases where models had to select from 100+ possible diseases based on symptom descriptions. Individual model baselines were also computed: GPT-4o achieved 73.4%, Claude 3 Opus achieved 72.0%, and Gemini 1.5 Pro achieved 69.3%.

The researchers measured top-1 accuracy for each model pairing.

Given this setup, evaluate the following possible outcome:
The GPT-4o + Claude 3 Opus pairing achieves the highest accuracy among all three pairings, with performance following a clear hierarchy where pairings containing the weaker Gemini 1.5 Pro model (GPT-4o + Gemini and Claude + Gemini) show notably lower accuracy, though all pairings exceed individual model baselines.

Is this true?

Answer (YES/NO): YES